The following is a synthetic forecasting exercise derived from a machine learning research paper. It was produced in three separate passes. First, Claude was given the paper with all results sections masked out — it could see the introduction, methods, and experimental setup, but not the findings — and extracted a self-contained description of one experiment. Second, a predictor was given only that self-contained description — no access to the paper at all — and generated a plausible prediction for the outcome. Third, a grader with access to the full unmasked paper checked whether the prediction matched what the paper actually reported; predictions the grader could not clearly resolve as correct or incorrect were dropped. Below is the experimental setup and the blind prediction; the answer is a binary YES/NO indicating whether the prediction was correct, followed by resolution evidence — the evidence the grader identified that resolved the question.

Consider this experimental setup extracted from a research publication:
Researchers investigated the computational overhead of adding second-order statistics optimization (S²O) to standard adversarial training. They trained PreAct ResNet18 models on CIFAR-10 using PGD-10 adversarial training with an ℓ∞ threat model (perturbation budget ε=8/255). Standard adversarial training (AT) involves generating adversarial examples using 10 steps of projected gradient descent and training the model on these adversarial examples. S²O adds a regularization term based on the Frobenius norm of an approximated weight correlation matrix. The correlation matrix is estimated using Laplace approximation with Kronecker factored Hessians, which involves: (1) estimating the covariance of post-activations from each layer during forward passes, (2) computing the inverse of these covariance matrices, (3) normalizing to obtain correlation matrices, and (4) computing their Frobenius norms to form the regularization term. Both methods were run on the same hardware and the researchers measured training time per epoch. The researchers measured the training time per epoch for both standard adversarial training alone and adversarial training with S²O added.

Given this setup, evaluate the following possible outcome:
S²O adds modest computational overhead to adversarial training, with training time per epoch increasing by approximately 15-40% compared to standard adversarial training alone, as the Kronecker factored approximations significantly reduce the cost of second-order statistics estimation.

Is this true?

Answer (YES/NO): YES